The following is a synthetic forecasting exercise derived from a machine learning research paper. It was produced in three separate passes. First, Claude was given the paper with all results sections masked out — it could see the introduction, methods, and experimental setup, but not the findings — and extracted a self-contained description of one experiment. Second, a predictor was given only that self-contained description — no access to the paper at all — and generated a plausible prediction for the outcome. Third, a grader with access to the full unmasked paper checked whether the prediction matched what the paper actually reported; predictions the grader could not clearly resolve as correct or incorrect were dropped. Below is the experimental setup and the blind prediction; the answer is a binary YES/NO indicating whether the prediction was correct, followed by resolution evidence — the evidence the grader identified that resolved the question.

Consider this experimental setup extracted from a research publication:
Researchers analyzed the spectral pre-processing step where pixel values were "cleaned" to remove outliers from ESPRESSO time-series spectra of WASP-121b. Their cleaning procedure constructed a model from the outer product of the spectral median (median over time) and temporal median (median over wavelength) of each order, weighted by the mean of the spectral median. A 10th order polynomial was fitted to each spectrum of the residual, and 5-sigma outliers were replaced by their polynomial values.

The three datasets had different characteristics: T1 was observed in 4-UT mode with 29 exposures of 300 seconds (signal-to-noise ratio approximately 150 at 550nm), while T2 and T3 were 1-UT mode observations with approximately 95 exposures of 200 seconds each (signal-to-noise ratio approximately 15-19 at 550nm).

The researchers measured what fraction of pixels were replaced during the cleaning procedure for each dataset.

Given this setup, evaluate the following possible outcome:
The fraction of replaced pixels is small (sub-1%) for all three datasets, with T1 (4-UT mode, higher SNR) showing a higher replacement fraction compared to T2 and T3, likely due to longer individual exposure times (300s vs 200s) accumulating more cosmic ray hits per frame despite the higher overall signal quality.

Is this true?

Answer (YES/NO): YES